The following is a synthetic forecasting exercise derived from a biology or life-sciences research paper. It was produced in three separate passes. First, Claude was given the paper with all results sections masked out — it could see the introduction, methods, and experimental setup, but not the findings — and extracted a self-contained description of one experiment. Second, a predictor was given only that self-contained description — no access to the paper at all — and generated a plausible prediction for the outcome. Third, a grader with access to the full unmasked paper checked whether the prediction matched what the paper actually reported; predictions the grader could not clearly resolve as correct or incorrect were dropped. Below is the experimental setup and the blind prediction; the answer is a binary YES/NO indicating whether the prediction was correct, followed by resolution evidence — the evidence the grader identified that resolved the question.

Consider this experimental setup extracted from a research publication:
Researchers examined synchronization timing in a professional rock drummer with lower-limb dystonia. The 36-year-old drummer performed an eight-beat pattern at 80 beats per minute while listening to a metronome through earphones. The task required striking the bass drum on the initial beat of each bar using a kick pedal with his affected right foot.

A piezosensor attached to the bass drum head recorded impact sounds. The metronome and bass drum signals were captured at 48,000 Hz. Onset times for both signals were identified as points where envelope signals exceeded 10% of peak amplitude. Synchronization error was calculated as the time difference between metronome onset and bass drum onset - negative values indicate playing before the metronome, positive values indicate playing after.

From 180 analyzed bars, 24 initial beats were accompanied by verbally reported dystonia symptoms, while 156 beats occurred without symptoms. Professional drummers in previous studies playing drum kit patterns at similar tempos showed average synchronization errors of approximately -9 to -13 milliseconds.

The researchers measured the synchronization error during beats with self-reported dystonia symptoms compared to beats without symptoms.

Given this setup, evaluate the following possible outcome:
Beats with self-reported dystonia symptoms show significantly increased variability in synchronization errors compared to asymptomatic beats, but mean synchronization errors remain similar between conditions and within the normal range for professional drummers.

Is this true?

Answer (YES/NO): NO